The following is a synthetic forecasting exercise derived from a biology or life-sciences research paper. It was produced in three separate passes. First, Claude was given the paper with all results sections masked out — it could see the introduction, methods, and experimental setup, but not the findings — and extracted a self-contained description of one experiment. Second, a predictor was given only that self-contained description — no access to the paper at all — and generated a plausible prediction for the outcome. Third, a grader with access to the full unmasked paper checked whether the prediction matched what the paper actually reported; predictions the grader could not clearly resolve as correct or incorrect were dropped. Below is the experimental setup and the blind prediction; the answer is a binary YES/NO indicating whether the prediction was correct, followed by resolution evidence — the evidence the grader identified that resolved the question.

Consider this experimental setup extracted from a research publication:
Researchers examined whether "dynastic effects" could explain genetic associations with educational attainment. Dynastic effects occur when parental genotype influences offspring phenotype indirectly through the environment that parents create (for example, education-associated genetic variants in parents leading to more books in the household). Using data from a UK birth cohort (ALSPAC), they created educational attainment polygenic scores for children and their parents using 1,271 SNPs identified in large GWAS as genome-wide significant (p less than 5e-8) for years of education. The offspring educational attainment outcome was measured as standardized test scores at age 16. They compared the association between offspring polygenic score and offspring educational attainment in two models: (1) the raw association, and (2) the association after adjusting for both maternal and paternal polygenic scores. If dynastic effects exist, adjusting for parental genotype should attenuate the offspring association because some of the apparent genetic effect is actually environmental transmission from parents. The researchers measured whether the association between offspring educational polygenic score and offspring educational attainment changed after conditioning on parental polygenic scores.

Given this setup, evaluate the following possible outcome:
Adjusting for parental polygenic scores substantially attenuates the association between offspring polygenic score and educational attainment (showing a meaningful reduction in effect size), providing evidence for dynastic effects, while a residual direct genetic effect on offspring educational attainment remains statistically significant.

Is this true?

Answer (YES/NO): YES